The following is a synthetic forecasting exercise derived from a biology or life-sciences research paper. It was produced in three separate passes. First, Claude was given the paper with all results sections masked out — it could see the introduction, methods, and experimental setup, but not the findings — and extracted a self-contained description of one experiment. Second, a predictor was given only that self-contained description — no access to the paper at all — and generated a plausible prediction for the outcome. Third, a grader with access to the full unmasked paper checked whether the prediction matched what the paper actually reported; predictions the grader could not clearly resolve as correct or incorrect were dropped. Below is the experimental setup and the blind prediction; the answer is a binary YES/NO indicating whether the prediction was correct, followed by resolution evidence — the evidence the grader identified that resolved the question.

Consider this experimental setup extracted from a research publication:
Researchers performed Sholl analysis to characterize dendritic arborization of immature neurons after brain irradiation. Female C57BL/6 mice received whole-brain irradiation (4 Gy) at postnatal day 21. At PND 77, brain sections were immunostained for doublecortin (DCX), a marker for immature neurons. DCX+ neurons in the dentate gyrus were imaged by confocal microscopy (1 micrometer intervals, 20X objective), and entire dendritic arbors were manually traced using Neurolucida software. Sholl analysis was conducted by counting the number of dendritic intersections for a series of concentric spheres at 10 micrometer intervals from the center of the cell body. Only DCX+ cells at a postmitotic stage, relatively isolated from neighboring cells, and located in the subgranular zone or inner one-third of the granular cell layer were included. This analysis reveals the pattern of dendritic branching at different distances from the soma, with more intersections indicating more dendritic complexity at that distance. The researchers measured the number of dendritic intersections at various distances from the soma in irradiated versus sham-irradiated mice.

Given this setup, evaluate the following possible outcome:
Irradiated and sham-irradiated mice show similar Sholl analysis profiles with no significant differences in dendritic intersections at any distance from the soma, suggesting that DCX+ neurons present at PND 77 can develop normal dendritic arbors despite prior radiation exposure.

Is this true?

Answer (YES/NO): NO